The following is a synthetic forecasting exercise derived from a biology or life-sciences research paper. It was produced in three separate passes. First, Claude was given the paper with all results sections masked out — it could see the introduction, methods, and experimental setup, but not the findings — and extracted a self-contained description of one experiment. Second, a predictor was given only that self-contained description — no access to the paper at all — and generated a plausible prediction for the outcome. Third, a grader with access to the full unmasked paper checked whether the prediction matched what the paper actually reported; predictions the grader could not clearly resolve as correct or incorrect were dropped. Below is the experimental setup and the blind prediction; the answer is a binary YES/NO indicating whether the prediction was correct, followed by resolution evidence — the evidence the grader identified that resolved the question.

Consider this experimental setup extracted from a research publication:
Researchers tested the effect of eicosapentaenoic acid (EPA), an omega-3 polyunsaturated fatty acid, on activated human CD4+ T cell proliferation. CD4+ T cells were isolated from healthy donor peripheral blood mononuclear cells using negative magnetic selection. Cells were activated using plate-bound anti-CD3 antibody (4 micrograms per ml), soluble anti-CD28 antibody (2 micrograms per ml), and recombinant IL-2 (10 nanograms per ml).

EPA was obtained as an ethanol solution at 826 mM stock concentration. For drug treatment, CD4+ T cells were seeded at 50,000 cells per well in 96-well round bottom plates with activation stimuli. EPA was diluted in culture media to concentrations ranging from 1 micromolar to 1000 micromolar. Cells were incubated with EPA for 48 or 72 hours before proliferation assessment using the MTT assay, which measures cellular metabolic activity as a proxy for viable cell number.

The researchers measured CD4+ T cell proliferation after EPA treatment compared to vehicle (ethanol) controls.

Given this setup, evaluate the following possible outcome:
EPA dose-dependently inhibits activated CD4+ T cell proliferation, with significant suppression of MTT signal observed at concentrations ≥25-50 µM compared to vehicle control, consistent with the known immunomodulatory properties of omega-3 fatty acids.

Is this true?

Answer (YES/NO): NO